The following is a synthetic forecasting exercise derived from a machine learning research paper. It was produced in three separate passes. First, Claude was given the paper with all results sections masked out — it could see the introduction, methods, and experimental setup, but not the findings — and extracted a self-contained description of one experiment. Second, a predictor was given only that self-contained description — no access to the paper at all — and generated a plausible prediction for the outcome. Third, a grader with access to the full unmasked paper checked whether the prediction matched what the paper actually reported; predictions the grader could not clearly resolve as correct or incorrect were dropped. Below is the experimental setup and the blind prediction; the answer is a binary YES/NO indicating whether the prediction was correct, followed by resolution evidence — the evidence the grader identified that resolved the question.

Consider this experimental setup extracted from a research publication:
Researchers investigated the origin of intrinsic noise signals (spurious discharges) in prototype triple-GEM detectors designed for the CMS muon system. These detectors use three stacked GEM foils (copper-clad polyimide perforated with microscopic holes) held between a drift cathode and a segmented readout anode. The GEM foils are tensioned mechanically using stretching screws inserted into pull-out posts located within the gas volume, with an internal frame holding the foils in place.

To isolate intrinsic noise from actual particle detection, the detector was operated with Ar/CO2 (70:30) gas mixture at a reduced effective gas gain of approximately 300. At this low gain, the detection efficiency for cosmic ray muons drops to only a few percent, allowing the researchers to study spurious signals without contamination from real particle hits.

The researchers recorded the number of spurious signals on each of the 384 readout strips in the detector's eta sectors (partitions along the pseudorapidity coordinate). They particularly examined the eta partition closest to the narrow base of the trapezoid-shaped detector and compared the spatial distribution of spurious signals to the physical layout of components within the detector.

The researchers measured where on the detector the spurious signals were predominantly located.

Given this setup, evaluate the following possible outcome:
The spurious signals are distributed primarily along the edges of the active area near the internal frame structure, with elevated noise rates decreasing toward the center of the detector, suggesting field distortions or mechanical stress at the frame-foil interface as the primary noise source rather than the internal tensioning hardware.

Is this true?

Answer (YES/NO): NO